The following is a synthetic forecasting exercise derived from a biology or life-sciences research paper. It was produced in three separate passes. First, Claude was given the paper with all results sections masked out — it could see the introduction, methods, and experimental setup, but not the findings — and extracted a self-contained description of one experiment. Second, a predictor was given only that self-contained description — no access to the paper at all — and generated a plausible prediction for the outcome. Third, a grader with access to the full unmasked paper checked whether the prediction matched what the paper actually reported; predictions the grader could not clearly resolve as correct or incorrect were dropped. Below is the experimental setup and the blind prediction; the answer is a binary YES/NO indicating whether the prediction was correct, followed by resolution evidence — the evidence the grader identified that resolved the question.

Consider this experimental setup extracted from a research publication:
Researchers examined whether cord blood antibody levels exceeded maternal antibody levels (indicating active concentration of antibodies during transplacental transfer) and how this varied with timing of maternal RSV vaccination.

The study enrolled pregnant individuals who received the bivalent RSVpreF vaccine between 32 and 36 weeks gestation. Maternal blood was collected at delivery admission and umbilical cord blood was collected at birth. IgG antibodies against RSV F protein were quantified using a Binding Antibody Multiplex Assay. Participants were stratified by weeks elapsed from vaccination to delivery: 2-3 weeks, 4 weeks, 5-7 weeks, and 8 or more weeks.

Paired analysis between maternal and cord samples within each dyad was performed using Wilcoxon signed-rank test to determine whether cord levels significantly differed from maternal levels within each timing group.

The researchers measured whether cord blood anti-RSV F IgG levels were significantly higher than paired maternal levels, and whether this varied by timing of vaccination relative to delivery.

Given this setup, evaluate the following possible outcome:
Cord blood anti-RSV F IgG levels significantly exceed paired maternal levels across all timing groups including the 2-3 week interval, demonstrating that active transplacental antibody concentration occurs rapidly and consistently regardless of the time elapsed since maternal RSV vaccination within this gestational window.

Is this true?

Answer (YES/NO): NO